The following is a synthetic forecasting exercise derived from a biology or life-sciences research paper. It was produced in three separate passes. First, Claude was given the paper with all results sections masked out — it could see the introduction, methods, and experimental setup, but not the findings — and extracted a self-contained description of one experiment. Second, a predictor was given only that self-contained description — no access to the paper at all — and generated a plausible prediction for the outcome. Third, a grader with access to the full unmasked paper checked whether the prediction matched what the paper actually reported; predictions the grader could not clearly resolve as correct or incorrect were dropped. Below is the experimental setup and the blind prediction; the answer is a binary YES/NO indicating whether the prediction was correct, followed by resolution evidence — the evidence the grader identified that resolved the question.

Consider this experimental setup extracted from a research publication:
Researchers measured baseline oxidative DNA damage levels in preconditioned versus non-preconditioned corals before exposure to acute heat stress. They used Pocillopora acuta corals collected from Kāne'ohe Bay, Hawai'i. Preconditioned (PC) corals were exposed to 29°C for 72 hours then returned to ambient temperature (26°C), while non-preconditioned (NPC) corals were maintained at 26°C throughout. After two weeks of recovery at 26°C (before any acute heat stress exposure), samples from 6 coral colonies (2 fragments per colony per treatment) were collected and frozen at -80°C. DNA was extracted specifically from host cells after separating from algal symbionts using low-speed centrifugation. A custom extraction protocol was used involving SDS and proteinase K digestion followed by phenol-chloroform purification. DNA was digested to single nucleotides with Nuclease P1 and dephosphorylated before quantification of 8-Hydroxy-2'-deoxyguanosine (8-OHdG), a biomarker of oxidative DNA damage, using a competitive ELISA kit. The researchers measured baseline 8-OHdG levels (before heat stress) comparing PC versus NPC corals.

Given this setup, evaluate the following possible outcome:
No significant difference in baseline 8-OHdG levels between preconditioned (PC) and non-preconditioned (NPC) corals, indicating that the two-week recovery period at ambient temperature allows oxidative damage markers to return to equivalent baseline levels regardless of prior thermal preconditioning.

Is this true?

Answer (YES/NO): YES